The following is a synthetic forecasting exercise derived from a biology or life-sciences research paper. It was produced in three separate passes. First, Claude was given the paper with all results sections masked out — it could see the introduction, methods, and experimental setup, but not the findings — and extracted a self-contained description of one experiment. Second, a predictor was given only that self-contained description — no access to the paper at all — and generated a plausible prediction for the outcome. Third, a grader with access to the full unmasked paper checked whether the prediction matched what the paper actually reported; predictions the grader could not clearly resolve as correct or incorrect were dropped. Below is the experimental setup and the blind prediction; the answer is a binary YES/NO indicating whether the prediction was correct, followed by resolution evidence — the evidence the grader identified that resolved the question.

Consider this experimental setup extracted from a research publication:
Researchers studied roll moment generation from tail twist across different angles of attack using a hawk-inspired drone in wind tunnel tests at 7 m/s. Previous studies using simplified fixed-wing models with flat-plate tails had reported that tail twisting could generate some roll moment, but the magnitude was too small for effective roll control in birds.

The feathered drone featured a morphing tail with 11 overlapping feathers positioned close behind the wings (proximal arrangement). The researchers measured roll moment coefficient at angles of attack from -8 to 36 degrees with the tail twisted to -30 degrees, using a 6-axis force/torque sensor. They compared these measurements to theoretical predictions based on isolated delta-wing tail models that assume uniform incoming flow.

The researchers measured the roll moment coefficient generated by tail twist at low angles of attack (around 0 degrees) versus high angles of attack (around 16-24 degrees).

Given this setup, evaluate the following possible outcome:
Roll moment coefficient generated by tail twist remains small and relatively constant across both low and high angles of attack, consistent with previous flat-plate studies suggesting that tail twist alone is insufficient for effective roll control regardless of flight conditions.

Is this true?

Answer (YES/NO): NO